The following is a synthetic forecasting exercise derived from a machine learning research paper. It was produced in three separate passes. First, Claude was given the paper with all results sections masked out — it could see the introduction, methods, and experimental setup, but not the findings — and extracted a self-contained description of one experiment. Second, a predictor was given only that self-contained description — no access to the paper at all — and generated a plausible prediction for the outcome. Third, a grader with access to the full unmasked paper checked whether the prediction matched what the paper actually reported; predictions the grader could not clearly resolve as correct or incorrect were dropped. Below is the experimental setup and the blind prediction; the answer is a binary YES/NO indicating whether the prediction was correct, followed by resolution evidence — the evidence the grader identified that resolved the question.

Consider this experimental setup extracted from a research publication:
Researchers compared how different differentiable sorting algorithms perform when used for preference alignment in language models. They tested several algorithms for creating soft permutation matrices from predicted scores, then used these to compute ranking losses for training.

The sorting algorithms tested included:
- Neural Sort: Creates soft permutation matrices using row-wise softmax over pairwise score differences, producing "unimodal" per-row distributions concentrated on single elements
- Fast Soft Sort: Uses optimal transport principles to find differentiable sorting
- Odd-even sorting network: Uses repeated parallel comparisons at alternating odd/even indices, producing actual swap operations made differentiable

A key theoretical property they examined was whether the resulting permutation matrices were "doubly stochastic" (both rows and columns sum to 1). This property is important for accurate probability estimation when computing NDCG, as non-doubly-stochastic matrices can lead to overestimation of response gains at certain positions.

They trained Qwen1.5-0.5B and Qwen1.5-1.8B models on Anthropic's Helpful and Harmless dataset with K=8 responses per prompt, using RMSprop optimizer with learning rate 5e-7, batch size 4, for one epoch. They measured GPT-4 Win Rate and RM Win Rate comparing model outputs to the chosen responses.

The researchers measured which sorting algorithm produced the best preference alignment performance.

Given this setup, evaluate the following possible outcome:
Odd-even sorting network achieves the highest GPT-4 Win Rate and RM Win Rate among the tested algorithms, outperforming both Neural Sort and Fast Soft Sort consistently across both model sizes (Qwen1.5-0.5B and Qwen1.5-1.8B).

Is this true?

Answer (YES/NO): YES